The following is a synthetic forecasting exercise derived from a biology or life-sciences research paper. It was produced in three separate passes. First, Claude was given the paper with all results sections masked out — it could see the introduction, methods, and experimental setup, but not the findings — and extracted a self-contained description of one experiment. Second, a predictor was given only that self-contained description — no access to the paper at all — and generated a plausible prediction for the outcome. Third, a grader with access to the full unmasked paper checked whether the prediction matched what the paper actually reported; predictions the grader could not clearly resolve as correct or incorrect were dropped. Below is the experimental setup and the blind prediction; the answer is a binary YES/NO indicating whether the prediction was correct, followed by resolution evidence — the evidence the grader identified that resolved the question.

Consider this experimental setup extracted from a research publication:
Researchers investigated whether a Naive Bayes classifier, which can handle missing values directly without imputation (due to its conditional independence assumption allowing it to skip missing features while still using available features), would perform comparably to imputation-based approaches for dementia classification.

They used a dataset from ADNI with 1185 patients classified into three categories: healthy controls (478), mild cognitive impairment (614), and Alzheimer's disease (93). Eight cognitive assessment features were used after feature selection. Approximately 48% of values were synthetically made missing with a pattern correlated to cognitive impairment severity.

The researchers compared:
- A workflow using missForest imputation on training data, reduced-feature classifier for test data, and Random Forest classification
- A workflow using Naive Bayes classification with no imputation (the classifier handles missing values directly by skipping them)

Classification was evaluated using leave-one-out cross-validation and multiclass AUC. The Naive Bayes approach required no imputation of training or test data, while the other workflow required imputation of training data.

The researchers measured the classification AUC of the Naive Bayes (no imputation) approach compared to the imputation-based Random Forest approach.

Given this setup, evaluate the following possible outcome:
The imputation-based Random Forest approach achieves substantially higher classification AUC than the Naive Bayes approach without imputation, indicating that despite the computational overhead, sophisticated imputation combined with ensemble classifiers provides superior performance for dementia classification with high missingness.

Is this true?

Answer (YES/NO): NO